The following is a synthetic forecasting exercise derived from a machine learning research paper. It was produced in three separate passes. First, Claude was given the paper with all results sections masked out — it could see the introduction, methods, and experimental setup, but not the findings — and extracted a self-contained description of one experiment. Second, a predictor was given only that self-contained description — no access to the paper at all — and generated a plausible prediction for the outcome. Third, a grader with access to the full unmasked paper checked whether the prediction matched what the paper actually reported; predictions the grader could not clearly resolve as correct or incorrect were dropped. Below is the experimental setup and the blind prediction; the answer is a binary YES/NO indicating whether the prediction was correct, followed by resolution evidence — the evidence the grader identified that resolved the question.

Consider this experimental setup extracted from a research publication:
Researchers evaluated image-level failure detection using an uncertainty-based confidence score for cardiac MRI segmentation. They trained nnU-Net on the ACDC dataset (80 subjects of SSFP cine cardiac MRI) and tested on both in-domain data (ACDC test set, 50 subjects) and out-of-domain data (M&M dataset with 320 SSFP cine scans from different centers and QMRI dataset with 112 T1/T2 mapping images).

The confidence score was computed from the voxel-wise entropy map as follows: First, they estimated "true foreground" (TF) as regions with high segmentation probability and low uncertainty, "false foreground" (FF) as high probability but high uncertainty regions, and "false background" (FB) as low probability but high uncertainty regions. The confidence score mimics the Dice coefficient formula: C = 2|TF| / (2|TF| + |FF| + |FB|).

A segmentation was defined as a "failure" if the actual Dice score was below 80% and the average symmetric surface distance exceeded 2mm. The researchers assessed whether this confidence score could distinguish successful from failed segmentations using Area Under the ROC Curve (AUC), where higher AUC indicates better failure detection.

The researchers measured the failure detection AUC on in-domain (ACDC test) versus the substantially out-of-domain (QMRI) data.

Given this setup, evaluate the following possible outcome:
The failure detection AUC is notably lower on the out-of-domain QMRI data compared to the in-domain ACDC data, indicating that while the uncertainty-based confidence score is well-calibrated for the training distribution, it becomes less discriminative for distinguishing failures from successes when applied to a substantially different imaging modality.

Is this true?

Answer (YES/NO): NO